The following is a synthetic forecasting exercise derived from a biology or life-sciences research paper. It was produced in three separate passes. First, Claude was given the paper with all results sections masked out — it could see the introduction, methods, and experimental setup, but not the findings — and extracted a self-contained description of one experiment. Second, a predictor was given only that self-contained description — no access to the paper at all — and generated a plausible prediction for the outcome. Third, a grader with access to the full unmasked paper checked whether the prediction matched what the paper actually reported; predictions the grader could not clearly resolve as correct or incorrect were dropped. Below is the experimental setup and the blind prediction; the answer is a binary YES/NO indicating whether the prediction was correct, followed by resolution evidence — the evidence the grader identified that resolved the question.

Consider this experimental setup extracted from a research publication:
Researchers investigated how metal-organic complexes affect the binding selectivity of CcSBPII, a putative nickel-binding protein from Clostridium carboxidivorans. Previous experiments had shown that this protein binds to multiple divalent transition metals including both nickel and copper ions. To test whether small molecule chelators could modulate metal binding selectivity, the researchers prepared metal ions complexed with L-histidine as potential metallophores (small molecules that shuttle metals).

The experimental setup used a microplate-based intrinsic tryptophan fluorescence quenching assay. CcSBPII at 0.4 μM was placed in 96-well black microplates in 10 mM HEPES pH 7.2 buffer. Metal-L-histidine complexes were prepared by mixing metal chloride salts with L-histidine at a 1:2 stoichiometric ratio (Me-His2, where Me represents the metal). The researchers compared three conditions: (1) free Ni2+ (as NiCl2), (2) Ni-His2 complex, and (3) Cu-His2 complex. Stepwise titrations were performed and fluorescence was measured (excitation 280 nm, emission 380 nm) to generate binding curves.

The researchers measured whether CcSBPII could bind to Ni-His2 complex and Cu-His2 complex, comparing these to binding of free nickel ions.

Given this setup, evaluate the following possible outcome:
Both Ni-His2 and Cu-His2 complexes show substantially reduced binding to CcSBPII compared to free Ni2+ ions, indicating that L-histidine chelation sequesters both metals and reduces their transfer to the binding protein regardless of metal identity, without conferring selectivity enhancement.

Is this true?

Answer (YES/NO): NO